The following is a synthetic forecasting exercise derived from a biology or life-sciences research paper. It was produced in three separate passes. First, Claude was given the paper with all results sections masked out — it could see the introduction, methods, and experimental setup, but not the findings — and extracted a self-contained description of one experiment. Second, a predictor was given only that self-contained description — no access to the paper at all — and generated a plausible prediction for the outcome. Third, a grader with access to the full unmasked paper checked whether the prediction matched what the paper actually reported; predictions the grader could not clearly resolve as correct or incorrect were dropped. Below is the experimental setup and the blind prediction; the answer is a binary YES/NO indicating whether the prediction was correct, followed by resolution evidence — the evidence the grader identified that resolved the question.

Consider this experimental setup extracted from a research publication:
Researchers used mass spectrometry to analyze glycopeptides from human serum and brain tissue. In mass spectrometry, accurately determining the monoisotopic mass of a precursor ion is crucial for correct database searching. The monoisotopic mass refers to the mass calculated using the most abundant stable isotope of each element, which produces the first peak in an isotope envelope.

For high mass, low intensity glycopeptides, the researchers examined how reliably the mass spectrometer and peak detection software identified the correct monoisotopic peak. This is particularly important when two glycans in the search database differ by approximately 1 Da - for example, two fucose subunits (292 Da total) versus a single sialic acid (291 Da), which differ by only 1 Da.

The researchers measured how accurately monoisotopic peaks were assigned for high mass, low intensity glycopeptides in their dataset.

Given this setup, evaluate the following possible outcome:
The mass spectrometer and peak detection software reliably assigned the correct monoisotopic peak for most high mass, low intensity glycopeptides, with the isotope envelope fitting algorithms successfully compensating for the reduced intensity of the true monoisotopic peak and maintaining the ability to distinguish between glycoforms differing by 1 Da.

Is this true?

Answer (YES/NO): NO